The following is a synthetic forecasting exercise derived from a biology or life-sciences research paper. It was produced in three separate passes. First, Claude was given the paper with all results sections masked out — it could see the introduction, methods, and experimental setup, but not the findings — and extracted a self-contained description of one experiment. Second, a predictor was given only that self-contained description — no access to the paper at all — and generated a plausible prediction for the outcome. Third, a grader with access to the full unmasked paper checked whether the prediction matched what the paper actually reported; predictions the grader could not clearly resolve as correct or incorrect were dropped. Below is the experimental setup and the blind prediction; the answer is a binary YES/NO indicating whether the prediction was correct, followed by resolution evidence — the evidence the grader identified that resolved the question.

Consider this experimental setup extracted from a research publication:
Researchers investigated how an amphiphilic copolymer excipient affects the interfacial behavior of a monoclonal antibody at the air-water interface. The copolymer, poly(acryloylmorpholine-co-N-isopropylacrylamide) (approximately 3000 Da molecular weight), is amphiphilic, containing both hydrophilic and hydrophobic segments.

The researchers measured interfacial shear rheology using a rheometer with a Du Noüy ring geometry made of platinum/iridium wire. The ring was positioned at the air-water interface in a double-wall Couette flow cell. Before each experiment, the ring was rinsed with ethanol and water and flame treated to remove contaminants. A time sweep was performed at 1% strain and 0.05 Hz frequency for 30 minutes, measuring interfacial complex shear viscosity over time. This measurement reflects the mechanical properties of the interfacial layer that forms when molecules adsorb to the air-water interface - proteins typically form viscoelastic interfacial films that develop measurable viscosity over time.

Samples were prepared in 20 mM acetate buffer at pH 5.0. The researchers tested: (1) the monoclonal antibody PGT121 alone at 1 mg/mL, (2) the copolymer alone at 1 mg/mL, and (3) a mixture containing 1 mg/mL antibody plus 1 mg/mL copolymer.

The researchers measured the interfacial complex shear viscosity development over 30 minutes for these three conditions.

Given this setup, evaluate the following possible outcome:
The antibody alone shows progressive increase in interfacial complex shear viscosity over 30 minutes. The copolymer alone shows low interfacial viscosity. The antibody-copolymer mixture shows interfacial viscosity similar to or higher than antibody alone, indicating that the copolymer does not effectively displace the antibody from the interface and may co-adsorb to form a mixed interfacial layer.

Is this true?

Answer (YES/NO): NO